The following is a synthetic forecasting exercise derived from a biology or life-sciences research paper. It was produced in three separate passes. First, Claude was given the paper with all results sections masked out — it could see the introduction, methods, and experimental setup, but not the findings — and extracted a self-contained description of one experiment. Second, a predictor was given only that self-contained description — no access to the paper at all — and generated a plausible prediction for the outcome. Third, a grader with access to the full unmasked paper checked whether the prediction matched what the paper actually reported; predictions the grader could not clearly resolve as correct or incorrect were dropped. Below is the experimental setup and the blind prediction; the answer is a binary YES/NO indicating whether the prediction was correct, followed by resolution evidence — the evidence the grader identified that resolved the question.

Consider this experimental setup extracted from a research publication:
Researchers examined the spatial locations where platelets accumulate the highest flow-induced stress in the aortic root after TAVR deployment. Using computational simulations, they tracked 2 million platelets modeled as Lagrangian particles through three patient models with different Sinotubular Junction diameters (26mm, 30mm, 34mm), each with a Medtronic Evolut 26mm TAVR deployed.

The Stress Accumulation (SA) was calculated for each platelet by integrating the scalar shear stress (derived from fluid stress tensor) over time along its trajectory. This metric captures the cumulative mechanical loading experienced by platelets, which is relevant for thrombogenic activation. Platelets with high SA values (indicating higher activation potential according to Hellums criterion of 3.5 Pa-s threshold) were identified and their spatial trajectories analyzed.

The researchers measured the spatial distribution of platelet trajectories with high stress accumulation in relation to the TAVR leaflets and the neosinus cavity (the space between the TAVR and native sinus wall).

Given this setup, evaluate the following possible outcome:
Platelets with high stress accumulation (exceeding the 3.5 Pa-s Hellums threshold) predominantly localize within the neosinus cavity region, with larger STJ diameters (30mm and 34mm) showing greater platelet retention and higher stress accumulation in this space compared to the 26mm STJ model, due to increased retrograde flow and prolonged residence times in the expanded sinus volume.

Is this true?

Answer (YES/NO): NO